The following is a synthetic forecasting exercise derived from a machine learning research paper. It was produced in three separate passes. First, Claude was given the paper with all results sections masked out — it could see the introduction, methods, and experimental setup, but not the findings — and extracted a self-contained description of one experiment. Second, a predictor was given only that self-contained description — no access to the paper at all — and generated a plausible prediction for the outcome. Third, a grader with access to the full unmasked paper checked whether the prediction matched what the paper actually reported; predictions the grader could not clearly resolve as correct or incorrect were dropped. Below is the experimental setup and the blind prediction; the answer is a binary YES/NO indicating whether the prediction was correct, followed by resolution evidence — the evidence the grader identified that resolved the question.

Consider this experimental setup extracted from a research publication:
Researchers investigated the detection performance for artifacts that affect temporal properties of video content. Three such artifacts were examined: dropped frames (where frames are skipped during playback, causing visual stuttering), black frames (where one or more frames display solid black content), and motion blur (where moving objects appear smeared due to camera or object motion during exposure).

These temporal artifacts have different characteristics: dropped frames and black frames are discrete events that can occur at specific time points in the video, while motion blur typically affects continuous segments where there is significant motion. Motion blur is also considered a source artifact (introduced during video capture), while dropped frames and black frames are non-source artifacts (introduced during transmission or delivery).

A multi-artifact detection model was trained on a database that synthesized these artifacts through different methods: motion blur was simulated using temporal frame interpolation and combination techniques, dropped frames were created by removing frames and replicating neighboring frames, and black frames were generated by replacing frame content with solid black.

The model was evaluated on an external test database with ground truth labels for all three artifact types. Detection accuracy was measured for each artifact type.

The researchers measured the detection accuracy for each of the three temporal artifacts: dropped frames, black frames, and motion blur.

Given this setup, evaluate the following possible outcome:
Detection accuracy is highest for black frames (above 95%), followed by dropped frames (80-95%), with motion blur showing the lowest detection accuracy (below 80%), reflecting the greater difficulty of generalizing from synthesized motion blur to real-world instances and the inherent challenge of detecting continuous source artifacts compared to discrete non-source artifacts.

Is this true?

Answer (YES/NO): NO